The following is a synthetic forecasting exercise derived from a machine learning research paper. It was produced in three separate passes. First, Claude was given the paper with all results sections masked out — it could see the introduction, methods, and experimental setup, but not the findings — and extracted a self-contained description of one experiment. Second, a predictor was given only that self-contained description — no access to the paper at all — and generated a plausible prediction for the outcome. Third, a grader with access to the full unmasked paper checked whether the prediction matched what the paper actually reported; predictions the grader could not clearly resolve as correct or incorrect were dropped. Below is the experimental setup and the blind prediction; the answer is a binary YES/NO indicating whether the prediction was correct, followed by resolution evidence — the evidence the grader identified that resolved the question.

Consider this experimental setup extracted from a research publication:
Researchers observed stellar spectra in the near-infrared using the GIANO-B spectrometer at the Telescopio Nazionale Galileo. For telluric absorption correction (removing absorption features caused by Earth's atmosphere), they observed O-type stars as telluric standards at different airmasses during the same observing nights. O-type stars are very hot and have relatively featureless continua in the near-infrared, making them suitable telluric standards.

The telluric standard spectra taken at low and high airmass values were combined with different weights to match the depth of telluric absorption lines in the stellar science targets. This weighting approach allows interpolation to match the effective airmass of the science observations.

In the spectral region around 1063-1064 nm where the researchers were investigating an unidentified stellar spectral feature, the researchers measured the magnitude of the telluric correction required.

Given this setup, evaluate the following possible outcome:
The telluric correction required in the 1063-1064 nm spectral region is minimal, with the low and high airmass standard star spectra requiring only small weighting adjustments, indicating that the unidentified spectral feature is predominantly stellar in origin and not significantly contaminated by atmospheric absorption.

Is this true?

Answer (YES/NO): YES